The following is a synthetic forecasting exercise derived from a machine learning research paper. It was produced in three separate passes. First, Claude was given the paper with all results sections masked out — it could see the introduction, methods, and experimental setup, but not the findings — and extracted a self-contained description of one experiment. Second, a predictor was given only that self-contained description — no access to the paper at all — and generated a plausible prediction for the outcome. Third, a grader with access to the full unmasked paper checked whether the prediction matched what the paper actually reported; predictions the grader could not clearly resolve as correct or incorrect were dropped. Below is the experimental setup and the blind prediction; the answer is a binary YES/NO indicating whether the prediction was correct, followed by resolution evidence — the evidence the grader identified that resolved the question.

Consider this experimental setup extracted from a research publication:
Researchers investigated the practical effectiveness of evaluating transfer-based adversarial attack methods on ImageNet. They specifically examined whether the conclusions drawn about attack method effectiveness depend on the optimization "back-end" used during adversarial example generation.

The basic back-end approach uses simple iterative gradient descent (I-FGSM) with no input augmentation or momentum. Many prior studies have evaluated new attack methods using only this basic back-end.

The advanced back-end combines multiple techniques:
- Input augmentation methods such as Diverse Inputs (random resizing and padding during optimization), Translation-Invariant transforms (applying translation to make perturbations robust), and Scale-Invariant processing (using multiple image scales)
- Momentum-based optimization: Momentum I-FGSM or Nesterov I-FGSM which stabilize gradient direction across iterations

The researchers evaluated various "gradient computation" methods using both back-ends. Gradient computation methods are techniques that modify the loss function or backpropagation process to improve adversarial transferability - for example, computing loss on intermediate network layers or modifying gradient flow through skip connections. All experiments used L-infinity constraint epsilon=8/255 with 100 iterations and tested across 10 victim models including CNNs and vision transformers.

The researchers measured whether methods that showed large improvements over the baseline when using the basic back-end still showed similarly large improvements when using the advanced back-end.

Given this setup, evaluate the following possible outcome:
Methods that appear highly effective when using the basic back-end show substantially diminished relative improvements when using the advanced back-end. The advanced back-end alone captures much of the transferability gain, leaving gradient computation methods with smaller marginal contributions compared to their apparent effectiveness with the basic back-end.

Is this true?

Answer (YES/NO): YES